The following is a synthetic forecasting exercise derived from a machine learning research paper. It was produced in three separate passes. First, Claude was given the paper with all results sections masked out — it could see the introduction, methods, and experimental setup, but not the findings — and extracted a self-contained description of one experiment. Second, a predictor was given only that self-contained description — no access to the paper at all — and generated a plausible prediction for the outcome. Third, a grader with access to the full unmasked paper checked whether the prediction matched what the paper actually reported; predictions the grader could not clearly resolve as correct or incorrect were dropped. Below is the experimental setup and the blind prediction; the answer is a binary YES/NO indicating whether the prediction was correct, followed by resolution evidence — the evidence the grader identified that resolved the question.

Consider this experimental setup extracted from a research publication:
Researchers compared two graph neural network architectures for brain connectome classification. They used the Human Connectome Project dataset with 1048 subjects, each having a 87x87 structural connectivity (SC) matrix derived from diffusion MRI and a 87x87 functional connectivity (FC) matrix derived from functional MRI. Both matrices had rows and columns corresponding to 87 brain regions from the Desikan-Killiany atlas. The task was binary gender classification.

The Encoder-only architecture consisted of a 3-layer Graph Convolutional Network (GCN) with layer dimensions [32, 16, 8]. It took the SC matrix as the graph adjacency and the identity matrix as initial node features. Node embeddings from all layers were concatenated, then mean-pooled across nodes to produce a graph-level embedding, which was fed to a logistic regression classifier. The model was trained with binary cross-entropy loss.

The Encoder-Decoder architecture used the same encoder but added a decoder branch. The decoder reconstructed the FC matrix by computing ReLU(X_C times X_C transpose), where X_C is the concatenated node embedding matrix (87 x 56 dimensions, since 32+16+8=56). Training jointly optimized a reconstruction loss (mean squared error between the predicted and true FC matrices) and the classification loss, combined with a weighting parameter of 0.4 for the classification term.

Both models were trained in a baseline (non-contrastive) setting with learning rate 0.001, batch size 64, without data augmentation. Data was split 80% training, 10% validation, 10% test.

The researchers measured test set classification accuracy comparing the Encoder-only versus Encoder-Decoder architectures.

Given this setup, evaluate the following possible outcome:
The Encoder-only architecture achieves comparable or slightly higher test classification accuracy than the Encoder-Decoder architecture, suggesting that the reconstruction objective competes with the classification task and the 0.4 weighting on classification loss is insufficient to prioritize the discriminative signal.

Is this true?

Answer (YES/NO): NO